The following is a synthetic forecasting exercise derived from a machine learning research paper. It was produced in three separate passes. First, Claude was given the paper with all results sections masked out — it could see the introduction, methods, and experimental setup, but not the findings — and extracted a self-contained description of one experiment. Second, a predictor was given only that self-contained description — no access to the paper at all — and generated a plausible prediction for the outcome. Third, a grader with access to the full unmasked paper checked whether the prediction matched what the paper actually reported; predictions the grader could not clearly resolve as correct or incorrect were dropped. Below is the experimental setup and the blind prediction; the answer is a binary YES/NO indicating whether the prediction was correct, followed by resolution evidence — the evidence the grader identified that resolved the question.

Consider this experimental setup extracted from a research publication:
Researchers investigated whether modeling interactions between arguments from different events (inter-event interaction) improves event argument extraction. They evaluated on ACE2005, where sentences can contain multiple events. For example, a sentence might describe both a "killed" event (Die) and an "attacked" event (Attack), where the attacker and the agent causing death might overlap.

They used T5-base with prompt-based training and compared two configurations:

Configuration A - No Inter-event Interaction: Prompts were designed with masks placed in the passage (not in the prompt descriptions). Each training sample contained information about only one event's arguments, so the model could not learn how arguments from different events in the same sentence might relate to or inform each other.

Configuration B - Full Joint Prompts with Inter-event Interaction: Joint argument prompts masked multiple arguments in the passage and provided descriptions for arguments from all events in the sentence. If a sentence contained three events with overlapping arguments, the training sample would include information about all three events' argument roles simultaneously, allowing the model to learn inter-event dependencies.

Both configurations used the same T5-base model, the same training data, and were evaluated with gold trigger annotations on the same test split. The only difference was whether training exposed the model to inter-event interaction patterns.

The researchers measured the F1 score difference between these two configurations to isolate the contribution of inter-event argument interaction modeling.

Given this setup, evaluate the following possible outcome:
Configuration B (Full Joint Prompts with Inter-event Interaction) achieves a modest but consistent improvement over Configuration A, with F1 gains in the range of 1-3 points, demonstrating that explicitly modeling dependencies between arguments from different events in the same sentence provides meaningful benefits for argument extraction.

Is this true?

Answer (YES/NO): NO